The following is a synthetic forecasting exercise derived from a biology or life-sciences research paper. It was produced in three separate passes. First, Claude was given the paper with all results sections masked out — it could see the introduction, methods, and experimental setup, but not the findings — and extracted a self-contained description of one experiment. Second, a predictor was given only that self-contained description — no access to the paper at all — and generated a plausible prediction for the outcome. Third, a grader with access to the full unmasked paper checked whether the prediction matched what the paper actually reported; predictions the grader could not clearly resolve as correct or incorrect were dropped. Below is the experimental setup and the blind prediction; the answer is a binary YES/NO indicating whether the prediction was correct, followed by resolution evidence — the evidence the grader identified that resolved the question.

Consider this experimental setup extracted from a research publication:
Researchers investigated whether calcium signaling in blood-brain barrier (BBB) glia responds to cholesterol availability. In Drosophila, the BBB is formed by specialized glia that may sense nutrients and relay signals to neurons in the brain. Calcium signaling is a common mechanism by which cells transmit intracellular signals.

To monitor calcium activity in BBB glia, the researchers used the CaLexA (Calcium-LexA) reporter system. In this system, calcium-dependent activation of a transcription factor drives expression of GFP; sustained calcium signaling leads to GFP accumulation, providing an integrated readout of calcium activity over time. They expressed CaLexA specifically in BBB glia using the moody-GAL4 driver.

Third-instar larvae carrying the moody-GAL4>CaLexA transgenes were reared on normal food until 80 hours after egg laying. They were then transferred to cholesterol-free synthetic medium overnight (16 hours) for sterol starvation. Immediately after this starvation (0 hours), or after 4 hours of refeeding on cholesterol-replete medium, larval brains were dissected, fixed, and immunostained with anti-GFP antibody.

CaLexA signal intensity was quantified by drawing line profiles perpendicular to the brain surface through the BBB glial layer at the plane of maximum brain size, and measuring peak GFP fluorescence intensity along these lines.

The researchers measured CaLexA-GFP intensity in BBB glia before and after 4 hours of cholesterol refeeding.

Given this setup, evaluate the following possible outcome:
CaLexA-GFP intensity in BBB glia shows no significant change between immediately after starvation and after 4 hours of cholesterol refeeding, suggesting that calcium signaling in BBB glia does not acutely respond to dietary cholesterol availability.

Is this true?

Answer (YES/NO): NO